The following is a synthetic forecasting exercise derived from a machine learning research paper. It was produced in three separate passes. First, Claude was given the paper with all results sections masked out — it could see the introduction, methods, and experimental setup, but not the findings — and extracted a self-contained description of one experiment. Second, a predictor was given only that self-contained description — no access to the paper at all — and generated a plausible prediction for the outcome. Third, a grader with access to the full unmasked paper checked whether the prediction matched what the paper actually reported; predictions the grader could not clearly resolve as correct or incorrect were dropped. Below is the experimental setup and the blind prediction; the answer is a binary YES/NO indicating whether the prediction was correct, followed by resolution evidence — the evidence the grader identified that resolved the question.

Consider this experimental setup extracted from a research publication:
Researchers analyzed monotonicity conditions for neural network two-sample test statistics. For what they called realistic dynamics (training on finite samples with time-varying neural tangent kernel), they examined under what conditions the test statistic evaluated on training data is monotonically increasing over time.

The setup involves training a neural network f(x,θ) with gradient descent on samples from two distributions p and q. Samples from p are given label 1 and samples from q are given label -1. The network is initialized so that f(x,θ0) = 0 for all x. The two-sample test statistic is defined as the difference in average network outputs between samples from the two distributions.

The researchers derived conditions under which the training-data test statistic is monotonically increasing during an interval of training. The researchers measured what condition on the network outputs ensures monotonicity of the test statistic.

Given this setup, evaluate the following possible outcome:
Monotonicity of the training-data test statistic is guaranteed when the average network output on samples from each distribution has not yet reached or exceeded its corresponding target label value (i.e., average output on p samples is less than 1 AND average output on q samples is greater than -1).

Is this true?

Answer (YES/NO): NO